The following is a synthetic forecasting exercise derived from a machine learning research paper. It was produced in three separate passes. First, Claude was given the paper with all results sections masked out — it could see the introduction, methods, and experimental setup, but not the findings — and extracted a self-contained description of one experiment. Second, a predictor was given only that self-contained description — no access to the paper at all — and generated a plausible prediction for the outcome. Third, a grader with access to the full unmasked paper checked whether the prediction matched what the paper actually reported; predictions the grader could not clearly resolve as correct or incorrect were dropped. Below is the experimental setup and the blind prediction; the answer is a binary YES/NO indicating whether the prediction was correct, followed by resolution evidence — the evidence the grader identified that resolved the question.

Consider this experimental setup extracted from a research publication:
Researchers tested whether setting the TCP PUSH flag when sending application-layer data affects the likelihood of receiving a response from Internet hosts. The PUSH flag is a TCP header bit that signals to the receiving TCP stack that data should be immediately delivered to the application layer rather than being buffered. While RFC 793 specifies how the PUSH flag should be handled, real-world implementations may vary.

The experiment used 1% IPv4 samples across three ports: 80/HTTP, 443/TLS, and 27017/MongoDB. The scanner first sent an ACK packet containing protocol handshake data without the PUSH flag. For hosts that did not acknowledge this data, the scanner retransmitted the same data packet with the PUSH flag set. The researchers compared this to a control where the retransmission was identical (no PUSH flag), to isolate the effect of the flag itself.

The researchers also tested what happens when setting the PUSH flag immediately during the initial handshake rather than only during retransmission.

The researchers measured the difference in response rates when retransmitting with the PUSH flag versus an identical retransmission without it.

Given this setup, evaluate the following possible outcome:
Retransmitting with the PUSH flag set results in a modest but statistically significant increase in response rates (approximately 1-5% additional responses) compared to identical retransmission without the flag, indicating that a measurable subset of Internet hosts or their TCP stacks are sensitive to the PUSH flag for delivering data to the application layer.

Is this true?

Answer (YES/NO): NO